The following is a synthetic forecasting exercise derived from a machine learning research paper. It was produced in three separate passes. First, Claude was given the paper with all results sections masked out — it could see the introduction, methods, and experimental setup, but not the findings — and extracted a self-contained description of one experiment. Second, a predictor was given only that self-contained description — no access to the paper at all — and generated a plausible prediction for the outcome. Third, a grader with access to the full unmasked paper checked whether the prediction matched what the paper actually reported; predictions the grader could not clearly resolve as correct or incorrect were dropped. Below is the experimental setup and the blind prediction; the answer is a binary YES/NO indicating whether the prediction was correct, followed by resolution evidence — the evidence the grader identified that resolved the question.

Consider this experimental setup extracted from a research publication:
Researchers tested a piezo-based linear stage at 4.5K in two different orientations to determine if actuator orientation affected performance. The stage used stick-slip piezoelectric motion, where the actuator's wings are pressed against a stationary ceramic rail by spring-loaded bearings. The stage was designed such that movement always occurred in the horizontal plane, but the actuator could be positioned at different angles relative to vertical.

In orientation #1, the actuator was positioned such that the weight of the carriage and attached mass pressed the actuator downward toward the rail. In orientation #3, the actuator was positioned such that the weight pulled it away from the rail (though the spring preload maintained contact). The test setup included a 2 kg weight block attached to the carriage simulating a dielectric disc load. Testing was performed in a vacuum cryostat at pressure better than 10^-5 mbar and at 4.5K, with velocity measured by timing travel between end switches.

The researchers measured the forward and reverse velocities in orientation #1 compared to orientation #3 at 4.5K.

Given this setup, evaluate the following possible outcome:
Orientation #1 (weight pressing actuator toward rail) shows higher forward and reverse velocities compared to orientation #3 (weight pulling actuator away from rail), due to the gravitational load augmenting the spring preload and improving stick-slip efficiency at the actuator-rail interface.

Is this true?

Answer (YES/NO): NO